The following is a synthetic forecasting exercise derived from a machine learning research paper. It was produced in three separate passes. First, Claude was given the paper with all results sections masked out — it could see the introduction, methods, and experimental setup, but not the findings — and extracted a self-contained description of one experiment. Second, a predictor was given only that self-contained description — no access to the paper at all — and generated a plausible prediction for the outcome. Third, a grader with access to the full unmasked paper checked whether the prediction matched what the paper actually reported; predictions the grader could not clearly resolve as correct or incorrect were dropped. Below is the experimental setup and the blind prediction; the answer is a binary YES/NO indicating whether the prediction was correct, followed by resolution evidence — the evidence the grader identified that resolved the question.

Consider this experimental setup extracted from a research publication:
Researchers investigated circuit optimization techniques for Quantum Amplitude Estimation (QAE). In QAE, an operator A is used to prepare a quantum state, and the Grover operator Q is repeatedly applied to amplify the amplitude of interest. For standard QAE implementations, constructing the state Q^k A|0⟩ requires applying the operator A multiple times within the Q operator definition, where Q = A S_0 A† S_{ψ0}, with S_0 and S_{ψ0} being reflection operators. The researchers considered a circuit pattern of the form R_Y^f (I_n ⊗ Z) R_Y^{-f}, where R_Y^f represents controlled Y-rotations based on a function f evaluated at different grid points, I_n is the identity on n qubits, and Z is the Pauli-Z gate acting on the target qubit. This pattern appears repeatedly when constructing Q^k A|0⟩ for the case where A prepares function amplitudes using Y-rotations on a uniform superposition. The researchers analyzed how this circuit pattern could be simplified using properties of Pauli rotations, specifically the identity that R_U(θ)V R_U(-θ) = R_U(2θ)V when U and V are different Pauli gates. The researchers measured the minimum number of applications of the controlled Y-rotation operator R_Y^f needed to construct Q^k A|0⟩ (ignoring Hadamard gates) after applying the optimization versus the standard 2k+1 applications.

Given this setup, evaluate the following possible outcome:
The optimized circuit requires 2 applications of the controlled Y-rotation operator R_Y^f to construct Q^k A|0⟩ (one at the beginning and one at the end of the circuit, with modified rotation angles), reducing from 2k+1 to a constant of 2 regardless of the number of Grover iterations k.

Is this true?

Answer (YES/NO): NO